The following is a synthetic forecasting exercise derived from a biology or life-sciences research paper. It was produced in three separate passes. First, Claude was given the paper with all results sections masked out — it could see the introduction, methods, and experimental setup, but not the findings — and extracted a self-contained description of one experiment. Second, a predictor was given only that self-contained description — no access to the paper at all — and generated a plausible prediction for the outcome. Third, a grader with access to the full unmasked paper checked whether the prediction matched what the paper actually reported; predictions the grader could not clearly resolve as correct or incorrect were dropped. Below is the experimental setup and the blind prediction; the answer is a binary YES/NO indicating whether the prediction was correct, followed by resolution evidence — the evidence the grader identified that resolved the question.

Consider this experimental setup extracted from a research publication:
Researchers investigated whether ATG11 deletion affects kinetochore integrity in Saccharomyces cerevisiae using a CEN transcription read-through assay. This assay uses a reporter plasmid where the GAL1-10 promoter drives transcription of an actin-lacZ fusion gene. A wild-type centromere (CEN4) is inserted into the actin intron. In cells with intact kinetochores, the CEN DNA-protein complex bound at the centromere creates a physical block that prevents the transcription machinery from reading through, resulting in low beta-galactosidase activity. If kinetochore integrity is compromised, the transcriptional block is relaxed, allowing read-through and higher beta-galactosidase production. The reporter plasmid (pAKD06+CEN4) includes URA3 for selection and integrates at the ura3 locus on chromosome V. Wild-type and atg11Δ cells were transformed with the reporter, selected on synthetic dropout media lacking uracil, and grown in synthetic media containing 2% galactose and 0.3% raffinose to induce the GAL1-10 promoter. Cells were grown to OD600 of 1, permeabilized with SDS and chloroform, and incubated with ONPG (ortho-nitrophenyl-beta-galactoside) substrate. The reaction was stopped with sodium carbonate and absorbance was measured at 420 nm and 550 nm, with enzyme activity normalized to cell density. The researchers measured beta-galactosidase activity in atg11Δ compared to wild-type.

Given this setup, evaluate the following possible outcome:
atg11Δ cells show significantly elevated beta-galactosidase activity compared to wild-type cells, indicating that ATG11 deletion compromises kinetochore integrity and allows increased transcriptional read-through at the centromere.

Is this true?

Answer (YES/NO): NO